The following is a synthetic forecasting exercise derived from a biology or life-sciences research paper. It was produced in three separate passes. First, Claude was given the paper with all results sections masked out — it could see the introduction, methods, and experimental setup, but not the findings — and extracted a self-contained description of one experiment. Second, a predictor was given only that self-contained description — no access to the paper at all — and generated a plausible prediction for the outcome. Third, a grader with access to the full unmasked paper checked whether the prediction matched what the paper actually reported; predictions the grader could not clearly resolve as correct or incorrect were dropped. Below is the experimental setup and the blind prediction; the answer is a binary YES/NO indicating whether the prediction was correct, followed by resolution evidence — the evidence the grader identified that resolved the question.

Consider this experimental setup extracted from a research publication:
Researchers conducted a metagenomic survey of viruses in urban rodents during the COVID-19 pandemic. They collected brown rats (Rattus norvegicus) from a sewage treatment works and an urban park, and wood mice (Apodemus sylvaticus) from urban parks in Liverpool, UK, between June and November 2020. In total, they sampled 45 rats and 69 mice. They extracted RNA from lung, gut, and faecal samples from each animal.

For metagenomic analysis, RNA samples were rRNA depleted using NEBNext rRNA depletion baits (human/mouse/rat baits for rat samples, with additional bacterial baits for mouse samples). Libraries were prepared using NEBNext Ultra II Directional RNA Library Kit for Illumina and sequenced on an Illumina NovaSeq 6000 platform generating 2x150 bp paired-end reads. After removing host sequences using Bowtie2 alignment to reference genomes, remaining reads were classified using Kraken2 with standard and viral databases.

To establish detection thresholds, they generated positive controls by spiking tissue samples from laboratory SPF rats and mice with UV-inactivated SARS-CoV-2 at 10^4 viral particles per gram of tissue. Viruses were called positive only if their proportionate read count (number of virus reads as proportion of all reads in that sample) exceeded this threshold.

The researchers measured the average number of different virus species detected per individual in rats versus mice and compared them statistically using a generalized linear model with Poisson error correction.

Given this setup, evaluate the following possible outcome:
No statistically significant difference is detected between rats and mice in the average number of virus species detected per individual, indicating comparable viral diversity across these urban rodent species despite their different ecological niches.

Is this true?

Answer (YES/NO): NO